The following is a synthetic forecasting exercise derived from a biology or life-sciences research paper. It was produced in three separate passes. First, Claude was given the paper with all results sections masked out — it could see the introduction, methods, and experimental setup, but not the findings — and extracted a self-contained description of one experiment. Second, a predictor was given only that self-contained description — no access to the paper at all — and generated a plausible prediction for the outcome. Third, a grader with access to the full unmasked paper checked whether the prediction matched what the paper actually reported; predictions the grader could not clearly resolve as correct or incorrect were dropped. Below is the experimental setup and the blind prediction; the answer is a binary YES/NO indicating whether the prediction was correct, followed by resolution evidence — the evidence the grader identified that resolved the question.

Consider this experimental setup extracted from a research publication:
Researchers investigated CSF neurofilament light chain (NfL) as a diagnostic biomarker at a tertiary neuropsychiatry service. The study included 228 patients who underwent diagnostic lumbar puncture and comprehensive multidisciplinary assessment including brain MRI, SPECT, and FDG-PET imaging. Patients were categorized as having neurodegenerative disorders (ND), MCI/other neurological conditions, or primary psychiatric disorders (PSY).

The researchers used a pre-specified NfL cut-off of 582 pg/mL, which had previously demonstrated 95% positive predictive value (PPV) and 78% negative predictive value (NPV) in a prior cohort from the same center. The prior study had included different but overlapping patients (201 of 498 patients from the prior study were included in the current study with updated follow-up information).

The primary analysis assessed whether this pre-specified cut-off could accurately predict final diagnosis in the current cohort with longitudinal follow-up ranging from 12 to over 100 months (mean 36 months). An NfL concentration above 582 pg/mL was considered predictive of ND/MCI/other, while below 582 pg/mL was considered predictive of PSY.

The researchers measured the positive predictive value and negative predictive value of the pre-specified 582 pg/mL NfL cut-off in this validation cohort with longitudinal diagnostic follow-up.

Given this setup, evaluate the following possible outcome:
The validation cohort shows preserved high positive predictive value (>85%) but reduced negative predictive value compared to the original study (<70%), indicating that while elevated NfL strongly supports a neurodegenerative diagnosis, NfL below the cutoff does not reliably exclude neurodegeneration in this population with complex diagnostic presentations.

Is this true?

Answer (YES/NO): NO